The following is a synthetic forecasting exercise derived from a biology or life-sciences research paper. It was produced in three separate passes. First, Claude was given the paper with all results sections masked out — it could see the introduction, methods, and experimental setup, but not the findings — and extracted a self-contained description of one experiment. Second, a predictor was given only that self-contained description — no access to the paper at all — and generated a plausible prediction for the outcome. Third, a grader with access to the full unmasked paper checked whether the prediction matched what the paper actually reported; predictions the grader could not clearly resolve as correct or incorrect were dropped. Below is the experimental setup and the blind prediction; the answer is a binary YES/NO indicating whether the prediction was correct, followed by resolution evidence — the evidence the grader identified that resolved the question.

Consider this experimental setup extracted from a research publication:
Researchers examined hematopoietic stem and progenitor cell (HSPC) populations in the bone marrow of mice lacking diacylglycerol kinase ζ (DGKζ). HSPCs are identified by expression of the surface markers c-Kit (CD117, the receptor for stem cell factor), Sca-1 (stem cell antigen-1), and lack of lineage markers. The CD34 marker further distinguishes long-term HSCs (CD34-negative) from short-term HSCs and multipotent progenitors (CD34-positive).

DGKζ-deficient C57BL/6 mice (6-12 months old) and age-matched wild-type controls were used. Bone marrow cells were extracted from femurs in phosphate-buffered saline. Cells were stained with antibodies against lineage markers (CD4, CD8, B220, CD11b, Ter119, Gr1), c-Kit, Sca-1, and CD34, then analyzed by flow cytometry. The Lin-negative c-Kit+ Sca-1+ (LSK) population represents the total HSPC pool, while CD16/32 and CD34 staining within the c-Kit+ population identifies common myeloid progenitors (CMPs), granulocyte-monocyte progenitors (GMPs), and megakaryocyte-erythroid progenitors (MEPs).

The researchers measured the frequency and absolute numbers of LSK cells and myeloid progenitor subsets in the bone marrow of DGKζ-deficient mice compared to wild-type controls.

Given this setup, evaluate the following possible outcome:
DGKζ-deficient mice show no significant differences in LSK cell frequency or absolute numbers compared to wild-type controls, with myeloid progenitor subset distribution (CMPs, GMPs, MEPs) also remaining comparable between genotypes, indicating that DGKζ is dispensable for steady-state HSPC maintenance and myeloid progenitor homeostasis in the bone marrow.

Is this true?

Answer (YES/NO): NO